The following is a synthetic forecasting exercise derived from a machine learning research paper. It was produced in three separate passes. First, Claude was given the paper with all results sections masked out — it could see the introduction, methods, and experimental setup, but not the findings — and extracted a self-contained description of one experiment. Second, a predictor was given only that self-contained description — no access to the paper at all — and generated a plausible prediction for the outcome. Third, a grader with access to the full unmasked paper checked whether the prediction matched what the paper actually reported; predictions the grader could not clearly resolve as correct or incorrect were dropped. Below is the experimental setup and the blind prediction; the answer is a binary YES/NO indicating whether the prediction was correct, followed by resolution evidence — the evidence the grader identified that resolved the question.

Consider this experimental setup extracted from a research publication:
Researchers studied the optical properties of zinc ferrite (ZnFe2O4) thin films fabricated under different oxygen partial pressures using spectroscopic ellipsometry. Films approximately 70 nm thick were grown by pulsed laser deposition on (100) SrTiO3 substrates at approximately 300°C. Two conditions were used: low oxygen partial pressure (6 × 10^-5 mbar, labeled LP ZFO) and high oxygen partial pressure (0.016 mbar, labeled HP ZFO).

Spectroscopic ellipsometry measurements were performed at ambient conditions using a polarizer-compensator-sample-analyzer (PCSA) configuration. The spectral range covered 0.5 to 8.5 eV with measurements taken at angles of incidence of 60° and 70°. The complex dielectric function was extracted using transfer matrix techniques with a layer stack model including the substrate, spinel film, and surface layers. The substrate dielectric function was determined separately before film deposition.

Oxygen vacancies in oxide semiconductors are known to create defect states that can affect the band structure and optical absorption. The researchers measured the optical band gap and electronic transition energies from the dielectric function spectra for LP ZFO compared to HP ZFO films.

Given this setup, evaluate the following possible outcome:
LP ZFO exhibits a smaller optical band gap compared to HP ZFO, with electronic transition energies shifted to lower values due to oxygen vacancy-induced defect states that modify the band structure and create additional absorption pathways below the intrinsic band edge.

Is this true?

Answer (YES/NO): NO